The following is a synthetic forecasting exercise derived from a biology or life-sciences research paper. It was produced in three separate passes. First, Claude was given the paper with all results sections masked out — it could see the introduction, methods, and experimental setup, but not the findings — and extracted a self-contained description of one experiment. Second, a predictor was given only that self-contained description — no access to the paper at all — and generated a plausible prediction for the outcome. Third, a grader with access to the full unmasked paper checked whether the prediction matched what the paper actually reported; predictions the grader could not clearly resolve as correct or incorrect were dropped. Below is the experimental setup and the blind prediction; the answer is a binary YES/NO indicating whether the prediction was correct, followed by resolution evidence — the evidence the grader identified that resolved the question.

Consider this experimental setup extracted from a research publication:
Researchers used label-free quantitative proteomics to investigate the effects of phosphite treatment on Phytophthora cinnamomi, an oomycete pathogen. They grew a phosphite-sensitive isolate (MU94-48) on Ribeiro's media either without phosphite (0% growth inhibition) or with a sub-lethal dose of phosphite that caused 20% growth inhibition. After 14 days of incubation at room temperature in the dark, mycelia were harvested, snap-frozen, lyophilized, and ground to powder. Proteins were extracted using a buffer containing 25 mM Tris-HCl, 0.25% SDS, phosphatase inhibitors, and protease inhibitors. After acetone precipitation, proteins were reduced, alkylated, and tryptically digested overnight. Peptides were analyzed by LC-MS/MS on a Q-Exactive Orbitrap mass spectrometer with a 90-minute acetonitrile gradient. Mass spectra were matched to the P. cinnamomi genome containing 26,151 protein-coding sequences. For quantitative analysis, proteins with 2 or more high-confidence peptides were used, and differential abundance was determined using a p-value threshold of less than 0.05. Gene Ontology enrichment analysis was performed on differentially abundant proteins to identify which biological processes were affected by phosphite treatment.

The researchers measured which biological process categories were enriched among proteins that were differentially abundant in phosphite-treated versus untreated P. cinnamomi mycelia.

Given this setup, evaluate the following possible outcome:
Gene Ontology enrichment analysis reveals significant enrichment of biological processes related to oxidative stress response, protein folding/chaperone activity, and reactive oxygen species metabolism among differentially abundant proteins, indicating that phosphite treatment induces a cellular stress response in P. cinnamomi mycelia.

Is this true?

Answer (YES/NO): NO